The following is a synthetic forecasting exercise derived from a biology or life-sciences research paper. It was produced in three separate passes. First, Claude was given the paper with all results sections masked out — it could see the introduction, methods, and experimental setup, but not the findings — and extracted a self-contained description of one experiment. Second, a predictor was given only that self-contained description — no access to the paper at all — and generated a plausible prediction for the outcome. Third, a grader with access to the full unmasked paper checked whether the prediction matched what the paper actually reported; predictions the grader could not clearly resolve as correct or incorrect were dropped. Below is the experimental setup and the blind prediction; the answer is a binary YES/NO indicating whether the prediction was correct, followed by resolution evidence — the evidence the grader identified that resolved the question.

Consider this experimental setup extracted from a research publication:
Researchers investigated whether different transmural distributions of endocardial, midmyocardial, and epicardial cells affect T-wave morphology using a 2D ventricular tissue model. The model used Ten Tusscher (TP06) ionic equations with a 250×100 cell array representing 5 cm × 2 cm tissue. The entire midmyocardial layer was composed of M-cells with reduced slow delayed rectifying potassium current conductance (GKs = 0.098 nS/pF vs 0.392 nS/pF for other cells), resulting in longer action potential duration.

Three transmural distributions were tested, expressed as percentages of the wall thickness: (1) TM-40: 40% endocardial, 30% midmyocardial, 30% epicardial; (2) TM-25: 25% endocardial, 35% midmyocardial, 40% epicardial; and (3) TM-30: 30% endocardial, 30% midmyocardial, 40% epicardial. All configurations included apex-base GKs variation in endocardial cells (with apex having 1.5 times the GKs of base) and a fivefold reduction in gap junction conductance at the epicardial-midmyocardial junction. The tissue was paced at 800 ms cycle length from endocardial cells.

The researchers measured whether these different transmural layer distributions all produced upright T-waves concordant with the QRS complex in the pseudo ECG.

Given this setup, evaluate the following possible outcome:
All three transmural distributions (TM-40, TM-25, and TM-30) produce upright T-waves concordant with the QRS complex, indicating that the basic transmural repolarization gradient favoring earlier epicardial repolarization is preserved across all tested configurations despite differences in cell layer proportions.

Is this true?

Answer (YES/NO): NO